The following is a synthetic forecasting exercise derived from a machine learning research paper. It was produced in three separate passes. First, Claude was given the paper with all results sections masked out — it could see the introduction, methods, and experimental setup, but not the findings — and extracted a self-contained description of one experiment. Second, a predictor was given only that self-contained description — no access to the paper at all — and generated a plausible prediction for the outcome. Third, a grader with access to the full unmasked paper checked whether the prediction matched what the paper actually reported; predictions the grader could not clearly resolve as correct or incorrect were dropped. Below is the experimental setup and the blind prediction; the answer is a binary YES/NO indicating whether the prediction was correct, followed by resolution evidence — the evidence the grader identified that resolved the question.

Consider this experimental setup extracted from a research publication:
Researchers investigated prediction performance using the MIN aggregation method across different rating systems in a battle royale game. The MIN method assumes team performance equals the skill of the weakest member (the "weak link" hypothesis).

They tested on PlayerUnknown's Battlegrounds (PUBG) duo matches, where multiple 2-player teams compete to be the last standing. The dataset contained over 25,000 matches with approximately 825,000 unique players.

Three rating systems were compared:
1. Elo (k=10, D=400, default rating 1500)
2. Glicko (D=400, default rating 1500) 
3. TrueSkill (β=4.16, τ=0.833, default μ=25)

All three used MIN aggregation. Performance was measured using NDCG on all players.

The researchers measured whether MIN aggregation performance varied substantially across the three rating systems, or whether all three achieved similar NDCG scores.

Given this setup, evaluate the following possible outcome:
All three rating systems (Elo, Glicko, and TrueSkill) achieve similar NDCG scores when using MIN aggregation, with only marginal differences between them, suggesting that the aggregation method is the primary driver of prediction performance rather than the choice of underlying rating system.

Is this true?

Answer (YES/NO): YES